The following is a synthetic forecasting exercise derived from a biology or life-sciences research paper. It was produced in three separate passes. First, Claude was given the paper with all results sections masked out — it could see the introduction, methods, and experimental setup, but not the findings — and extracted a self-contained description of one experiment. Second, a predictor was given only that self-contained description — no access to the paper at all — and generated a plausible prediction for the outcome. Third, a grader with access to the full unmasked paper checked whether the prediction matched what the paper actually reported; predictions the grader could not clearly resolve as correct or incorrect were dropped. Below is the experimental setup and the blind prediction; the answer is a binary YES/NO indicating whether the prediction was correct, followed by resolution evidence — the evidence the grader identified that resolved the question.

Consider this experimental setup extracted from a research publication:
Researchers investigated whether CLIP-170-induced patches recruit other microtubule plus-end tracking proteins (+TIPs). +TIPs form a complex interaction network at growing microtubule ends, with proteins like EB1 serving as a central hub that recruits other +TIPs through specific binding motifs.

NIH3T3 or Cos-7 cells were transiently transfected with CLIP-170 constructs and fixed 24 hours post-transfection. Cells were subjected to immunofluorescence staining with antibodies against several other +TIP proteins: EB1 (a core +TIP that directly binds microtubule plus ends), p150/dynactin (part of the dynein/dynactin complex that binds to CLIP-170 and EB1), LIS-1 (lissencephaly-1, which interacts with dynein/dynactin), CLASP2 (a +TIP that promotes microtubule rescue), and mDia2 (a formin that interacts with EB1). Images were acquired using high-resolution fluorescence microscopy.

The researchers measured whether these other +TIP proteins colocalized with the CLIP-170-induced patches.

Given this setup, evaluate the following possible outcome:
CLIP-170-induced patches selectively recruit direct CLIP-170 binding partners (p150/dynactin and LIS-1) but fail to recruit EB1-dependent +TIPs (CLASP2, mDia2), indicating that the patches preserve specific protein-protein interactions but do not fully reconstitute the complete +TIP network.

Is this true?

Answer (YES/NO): NO